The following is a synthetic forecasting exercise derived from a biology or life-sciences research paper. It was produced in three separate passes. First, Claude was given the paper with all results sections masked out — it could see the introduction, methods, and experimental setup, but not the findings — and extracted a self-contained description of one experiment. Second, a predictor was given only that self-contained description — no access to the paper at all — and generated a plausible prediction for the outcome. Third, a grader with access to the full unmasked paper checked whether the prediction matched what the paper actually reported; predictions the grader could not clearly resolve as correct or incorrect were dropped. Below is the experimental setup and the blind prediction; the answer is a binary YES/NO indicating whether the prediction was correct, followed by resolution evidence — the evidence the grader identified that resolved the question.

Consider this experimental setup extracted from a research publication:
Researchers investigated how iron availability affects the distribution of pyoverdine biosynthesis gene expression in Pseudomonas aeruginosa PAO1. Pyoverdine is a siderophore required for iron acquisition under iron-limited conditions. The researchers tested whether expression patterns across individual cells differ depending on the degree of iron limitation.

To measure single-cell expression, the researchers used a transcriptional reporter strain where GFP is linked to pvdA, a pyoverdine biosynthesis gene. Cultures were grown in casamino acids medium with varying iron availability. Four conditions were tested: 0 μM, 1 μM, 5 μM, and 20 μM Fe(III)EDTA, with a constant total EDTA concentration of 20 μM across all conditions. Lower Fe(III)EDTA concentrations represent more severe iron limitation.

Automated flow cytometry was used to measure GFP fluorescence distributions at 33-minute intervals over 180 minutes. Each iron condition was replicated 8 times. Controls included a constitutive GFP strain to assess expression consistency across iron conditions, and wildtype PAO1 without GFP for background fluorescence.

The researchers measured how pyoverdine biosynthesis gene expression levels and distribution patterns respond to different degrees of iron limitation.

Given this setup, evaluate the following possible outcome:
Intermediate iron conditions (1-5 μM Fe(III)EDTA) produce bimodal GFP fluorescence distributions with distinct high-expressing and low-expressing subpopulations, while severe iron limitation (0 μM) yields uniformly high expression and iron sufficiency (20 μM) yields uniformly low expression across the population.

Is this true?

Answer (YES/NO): NO